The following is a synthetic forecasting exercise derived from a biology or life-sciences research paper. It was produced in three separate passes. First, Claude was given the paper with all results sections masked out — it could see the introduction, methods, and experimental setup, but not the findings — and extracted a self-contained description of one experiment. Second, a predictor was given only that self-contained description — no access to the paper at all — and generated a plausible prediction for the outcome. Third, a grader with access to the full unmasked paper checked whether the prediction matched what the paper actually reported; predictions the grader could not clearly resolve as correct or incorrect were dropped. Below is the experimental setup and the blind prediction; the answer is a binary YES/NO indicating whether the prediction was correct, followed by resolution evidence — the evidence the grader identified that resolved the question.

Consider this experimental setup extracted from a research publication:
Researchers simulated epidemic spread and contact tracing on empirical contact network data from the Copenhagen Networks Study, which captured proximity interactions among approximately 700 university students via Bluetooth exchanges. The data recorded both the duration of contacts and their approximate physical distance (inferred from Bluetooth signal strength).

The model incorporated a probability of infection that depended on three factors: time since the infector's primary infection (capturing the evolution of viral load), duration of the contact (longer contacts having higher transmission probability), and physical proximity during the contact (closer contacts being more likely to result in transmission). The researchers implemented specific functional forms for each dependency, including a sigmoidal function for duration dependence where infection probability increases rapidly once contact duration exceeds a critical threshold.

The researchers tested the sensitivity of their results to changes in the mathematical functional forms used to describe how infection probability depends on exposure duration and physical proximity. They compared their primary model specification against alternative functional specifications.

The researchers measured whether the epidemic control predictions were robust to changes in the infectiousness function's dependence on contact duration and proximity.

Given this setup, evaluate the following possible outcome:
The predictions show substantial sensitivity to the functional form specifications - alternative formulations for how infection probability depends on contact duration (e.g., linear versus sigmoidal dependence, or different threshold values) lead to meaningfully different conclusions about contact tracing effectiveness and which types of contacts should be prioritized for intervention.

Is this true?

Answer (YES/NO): NO